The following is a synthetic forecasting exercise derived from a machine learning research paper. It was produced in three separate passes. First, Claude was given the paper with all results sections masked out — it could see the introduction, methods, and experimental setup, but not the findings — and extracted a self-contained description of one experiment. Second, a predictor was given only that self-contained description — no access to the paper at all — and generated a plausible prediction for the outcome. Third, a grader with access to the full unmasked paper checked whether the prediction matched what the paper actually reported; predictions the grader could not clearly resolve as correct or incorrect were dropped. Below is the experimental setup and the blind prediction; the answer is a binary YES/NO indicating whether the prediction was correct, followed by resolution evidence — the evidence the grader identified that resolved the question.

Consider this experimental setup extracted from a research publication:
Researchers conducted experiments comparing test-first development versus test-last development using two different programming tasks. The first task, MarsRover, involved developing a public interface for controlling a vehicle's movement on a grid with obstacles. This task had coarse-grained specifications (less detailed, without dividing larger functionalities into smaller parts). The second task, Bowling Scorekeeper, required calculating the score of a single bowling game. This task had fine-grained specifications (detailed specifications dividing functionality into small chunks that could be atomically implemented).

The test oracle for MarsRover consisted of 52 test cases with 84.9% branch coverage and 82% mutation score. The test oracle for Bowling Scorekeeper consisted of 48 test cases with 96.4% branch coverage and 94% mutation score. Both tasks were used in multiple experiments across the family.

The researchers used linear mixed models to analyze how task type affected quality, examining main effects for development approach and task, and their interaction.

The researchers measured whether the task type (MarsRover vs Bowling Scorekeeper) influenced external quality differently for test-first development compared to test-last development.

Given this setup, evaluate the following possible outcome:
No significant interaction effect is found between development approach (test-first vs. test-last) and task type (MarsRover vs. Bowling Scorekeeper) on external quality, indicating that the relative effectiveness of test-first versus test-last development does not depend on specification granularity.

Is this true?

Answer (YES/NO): YES